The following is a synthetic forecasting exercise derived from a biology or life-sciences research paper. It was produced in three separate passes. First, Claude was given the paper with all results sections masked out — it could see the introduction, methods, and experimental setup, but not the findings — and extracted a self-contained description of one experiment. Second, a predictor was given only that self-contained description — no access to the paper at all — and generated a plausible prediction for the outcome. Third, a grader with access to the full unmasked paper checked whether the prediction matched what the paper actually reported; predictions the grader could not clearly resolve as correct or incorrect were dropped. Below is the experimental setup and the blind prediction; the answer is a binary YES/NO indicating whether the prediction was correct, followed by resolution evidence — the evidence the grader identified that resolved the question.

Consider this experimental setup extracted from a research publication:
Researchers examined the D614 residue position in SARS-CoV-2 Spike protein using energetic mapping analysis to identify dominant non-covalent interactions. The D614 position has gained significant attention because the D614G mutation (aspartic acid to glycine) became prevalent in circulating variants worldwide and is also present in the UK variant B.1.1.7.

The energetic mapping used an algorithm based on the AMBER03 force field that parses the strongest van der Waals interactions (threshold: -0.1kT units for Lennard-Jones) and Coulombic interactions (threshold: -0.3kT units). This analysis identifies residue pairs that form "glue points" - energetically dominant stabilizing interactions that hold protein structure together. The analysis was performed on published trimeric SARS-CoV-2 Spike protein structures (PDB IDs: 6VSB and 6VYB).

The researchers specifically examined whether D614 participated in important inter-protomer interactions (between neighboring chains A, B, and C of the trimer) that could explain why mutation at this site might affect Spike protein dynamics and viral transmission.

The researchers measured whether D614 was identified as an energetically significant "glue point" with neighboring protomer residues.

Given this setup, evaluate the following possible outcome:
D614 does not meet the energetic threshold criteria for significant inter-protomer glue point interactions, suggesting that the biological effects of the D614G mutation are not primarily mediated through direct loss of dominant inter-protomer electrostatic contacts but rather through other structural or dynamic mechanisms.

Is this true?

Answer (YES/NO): NO